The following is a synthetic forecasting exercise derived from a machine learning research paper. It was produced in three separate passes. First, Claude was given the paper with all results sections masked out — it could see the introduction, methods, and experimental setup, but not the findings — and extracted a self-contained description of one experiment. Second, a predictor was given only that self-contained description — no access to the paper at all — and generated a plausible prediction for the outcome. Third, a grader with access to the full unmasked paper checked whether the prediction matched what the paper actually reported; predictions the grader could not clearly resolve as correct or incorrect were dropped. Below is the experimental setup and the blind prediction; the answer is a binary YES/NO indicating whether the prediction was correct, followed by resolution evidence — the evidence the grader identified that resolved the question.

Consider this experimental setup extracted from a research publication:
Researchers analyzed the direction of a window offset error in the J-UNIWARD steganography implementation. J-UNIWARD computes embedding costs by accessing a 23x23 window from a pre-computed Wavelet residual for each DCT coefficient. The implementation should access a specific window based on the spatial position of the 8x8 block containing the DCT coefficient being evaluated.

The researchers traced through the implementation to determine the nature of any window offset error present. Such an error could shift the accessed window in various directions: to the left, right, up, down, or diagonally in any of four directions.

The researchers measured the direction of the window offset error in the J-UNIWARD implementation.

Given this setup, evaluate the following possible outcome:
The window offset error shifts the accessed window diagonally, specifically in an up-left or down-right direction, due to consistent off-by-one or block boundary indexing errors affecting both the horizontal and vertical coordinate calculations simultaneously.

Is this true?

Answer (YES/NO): YES